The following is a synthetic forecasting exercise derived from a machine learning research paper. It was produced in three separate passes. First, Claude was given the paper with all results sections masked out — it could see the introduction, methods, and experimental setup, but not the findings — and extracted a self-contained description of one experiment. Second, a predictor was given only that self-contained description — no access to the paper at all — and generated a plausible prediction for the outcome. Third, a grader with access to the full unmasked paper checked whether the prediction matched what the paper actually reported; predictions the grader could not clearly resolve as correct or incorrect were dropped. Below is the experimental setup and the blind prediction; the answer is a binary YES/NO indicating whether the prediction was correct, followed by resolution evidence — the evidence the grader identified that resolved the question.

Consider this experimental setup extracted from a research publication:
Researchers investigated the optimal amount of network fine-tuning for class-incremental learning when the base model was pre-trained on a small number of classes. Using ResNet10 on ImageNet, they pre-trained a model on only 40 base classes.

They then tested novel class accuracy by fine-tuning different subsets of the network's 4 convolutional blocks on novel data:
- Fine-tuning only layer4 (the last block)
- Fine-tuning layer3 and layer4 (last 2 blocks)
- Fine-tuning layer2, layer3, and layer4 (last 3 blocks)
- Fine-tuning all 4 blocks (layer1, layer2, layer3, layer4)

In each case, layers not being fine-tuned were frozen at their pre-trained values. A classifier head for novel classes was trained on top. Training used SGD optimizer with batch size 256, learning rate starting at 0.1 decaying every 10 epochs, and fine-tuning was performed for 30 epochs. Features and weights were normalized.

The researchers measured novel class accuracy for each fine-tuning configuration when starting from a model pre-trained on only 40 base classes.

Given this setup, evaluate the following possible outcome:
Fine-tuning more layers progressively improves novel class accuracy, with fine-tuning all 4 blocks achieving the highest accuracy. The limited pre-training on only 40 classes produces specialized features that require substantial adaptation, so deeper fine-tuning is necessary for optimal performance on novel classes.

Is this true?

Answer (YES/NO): YES